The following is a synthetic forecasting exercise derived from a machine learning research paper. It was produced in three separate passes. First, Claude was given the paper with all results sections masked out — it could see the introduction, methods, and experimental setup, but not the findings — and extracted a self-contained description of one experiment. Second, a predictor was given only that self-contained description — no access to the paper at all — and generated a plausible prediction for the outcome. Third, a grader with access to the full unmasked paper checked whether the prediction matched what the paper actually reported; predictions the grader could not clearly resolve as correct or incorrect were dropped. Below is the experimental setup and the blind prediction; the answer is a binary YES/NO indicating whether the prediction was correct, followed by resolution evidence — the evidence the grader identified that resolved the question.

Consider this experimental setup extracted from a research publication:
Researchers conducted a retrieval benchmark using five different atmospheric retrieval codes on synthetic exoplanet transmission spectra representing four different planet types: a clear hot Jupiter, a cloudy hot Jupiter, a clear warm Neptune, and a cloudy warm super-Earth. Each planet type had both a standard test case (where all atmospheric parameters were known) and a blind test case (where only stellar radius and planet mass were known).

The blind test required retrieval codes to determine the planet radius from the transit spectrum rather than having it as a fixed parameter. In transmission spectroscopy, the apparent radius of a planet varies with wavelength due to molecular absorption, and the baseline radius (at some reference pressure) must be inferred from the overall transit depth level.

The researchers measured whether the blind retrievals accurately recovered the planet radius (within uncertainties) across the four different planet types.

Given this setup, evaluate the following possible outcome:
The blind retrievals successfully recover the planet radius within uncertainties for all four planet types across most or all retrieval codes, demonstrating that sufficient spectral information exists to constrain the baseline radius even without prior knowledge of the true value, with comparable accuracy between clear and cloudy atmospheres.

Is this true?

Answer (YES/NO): NO